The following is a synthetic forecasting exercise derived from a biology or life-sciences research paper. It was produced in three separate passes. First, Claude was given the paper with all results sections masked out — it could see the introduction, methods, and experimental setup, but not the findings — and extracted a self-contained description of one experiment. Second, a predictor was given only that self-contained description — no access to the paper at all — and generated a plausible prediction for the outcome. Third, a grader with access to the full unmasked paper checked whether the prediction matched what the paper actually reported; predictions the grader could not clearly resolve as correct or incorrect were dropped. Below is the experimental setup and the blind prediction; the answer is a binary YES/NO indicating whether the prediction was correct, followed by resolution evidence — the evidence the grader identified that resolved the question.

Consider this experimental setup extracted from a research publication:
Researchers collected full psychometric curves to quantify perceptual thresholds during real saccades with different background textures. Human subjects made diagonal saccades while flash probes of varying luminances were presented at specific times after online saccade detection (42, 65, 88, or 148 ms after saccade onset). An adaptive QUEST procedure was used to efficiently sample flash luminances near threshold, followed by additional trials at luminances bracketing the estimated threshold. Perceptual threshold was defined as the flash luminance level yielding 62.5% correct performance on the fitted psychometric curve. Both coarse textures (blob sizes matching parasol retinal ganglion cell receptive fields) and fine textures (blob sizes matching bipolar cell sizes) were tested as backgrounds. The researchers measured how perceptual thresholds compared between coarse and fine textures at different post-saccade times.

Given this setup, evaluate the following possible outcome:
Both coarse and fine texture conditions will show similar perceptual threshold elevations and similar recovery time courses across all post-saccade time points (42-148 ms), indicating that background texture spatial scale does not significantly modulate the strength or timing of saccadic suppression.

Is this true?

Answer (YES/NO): NO